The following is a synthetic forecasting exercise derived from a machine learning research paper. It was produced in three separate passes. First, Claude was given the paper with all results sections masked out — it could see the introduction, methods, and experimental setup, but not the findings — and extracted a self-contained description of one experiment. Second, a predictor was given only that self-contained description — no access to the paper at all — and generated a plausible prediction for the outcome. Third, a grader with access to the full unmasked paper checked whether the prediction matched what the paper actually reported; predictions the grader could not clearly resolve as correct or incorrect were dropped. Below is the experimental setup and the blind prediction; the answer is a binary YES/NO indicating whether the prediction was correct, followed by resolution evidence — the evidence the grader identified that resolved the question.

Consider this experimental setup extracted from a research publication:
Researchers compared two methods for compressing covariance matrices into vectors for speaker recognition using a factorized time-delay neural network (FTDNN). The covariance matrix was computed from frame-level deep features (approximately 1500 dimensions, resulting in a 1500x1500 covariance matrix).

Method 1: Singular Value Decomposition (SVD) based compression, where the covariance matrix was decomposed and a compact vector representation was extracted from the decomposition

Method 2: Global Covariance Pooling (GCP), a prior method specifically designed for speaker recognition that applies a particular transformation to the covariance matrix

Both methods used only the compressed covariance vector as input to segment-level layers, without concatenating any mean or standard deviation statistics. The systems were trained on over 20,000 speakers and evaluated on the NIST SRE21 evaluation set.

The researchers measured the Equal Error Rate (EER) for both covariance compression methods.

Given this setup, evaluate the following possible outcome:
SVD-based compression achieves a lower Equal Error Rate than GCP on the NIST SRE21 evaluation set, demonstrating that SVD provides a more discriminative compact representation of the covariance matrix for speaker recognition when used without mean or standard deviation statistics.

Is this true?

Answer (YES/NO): NO